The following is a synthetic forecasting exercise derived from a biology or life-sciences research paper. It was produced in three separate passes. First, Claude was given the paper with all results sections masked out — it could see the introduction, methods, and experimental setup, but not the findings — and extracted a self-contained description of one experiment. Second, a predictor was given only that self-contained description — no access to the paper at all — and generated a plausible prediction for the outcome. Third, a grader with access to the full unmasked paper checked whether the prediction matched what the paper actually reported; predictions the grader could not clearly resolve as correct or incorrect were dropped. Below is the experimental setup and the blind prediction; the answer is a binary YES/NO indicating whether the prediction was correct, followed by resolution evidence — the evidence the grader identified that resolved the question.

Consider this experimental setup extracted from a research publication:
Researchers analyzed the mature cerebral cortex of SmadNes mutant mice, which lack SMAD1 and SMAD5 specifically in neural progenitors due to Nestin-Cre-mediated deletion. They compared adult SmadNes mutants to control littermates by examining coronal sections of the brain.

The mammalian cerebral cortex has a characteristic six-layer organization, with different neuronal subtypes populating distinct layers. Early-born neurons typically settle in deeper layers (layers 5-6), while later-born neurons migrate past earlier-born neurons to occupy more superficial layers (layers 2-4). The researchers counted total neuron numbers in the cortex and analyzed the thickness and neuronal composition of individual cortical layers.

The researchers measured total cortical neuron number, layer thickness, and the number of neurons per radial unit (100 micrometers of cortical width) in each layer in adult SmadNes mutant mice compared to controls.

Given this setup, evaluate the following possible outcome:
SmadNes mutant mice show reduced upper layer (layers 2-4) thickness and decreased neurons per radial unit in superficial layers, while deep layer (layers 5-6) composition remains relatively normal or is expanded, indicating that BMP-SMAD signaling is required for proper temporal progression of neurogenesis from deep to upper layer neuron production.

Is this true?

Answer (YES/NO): YES